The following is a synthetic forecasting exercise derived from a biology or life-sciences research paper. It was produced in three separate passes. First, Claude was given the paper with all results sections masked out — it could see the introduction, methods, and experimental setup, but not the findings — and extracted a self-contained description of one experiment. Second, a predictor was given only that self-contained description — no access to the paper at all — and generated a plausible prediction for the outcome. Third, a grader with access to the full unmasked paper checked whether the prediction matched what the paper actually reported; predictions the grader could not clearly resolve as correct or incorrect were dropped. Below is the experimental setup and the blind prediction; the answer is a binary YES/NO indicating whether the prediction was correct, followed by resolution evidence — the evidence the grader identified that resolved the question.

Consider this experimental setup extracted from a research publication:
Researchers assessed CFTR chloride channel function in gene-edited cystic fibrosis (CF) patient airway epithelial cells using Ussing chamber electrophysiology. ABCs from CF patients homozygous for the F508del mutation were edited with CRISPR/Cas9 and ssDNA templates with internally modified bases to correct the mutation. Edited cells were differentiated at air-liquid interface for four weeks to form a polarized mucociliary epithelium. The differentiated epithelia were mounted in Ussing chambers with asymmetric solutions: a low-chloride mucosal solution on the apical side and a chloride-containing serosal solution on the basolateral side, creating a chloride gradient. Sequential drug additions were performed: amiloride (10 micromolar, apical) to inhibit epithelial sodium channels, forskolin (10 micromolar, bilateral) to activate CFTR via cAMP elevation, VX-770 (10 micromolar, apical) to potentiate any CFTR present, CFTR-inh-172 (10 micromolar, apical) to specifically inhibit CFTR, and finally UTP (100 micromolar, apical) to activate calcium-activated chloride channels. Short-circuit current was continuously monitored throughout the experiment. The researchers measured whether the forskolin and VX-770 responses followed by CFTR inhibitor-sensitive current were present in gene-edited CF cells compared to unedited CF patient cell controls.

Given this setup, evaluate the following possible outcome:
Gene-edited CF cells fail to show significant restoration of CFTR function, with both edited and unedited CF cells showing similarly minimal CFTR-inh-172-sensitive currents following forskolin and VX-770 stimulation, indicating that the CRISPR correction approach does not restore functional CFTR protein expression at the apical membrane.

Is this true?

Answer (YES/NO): NO